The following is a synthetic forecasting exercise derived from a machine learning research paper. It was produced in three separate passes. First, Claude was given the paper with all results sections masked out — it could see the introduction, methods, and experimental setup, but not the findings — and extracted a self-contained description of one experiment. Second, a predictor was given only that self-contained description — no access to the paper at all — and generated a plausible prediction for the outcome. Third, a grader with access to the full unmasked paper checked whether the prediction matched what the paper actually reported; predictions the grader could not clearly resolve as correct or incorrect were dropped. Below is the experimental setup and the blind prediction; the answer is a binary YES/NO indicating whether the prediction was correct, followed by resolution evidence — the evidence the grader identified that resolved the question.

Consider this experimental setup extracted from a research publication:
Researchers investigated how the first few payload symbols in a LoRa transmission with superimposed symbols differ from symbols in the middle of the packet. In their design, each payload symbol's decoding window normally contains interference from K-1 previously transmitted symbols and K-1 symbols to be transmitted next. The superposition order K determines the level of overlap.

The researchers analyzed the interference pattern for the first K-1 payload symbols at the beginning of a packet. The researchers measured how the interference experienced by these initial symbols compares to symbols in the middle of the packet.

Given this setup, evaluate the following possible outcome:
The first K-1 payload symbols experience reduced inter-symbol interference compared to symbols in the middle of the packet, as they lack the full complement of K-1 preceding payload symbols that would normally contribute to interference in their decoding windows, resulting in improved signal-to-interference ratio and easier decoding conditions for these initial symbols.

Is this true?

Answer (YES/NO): YES